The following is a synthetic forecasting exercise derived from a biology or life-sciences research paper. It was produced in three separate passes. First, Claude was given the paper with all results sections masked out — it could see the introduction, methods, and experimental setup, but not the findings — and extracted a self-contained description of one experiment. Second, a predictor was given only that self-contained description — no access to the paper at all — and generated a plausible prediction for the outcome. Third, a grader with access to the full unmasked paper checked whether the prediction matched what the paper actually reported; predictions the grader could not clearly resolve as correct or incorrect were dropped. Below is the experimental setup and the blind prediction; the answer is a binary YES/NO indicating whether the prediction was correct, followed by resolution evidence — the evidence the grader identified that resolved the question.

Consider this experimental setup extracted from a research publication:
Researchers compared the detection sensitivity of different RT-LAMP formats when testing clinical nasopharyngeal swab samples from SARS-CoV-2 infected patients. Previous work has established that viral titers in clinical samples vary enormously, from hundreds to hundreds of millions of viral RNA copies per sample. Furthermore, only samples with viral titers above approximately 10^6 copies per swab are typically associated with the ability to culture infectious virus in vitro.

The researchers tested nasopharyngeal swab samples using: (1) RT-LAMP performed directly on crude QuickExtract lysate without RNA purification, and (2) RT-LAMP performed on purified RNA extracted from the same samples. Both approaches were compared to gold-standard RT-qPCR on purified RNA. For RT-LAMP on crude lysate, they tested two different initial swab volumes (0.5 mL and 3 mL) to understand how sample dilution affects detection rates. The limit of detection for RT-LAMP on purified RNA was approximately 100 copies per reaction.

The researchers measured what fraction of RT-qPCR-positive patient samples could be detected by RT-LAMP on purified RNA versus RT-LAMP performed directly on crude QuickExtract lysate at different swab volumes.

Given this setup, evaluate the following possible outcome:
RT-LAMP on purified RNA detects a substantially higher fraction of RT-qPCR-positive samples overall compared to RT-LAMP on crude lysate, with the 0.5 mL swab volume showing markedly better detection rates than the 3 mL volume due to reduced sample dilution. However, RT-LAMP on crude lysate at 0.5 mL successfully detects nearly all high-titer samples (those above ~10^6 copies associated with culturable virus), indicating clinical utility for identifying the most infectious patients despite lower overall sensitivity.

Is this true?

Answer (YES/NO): YES